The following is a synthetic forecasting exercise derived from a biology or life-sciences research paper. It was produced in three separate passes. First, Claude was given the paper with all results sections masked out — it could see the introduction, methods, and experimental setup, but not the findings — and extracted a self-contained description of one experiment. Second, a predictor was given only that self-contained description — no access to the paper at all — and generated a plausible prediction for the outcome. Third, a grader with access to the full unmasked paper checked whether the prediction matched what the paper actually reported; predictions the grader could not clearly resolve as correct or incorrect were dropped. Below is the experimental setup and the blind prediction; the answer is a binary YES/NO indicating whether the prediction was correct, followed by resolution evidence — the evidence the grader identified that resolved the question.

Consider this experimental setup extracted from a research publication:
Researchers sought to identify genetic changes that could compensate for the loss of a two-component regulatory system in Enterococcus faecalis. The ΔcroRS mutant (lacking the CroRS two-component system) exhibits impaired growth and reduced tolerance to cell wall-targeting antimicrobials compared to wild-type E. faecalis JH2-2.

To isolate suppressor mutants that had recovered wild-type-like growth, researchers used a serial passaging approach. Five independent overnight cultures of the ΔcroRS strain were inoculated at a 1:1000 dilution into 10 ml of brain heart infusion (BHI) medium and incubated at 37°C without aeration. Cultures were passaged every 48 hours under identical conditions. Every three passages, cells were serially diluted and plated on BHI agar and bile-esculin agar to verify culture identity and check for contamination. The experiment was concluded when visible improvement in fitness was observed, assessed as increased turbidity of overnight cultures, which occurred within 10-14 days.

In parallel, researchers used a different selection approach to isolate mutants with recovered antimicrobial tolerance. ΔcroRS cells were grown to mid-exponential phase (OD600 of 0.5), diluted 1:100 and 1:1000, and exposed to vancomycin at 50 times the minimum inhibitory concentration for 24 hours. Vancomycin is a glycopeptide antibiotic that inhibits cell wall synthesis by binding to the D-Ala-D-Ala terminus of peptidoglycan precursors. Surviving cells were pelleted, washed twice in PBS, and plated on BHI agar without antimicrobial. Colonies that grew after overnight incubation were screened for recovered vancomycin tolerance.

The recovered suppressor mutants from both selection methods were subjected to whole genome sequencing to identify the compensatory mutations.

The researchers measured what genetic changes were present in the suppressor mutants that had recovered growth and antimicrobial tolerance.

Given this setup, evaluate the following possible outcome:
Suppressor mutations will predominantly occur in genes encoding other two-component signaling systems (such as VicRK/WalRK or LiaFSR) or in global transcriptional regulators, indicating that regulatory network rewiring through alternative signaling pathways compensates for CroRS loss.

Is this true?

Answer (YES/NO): NO